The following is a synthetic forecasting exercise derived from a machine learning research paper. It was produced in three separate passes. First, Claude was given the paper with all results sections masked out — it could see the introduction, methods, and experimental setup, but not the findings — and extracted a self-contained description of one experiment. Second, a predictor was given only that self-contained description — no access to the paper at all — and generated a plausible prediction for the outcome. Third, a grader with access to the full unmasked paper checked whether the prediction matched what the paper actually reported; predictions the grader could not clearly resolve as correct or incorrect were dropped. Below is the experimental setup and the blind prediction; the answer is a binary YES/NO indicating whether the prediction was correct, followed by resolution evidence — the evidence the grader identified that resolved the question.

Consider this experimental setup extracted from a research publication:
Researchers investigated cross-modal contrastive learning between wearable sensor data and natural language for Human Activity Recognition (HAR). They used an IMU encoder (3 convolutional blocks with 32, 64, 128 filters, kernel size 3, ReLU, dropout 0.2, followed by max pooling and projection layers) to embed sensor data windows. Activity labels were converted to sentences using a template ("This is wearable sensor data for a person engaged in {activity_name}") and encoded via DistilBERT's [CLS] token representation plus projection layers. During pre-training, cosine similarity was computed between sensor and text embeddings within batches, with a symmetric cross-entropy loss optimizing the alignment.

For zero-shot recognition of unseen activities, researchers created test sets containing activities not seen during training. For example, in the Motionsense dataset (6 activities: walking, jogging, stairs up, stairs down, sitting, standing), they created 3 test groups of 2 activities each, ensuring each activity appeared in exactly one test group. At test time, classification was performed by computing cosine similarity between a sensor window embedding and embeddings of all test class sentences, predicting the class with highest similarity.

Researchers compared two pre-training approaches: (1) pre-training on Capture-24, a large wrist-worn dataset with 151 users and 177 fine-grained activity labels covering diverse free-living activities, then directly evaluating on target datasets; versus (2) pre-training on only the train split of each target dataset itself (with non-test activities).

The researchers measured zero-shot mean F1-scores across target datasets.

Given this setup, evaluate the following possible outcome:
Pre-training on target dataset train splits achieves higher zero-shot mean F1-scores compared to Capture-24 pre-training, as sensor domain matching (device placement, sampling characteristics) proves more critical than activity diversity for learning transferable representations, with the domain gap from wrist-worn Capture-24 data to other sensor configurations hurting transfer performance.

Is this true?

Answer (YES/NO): YES